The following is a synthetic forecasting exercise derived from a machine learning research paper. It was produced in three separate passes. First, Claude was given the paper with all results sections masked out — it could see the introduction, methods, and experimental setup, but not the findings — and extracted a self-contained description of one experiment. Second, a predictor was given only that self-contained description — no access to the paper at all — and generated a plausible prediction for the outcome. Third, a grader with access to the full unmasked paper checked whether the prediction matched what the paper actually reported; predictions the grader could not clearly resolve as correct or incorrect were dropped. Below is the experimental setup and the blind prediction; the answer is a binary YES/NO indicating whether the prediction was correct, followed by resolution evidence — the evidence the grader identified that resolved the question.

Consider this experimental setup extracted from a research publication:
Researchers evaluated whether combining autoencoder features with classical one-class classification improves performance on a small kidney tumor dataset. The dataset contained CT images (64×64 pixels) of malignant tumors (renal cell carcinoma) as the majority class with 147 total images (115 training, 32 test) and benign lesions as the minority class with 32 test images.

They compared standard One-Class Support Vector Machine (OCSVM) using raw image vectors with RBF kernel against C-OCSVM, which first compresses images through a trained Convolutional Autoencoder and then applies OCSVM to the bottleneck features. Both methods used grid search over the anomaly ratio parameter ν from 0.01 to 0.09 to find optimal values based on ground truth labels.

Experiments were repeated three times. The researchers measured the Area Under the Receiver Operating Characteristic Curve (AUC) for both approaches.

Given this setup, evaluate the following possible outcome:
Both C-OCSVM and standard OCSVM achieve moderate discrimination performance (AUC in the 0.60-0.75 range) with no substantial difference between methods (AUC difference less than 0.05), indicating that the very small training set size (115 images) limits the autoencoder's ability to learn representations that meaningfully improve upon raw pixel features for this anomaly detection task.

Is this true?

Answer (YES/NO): YES